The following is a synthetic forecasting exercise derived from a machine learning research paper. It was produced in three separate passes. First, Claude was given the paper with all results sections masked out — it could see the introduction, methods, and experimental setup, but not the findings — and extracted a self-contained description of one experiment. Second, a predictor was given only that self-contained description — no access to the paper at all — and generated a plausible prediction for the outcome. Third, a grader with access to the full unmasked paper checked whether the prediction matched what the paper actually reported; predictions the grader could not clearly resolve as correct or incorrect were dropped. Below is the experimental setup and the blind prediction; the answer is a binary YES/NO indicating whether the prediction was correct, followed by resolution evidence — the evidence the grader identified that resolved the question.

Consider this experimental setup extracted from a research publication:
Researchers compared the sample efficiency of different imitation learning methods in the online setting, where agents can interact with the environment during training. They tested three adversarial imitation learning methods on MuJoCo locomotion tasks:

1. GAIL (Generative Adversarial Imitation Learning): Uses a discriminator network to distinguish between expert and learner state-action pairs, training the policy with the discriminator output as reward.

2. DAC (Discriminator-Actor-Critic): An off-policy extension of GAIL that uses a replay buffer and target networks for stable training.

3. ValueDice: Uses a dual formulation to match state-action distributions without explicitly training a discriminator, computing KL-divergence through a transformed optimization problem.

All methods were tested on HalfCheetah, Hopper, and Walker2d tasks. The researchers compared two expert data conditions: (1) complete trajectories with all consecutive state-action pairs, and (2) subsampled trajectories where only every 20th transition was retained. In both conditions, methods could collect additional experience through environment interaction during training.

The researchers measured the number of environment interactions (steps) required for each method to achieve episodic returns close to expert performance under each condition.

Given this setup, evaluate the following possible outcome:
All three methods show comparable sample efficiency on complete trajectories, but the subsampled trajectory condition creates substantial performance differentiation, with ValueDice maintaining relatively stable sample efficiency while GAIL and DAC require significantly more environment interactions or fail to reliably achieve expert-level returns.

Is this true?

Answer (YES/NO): NO